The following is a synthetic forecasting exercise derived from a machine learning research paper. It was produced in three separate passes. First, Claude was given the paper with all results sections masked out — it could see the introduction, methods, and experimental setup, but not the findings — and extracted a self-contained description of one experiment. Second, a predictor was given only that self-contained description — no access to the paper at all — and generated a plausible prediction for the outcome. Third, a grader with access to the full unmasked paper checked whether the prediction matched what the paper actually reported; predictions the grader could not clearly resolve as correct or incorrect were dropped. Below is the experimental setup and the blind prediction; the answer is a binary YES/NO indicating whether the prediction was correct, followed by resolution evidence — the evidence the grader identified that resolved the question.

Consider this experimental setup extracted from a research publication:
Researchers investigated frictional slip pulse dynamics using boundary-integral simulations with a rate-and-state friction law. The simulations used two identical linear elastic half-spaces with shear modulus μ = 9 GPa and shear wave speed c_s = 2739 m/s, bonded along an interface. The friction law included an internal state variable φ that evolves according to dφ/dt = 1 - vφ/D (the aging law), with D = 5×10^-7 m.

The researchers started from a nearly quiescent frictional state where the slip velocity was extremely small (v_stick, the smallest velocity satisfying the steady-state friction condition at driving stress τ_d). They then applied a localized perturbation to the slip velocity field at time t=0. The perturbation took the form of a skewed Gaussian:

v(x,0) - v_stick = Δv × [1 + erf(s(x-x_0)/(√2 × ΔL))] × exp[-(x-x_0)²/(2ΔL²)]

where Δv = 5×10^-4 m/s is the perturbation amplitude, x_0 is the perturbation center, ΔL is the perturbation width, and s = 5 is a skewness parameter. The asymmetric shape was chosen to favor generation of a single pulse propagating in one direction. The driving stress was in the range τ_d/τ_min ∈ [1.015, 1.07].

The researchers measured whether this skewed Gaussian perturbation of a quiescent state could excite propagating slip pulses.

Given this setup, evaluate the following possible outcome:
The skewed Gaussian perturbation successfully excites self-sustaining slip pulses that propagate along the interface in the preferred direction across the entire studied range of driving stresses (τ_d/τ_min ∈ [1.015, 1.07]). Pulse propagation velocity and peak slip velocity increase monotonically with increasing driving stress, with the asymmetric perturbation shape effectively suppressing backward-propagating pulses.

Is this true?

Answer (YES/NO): NO